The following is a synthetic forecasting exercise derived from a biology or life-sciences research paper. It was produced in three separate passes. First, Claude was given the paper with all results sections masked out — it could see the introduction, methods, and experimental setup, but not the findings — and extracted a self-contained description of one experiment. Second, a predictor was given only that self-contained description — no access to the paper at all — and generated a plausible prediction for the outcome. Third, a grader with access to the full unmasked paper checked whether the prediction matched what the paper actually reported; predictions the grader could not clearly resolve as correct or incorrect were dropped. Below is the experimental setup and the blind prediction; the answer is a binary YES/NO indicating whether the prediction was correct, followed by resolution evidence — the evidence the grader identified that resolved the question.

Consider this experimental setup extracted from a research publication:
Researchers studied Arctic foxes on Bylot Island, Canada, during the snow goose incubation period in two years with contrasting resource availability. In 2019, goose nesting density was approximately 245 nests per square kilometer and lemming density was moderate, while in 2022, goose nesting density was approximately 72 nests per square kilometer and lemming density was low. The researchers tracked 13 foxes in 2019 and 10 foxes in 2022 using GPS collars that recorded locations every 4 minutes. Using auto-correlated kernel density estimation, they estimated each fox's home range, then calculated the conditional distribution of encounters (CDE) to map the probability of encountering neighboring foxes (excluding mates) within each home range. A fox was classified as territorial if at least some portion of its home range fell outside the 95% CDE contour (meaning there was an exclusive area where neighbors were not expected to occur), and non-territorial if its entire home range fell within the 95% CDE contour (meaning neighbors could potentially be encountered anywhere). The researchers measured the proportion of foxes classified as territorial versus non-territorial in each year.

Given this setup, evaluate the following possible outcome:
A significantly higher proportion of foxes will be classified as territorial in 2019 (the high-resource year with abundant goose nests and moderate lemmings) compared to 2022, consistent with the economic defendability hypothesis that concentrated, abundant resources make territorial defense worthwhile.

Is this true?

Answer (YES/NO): NO